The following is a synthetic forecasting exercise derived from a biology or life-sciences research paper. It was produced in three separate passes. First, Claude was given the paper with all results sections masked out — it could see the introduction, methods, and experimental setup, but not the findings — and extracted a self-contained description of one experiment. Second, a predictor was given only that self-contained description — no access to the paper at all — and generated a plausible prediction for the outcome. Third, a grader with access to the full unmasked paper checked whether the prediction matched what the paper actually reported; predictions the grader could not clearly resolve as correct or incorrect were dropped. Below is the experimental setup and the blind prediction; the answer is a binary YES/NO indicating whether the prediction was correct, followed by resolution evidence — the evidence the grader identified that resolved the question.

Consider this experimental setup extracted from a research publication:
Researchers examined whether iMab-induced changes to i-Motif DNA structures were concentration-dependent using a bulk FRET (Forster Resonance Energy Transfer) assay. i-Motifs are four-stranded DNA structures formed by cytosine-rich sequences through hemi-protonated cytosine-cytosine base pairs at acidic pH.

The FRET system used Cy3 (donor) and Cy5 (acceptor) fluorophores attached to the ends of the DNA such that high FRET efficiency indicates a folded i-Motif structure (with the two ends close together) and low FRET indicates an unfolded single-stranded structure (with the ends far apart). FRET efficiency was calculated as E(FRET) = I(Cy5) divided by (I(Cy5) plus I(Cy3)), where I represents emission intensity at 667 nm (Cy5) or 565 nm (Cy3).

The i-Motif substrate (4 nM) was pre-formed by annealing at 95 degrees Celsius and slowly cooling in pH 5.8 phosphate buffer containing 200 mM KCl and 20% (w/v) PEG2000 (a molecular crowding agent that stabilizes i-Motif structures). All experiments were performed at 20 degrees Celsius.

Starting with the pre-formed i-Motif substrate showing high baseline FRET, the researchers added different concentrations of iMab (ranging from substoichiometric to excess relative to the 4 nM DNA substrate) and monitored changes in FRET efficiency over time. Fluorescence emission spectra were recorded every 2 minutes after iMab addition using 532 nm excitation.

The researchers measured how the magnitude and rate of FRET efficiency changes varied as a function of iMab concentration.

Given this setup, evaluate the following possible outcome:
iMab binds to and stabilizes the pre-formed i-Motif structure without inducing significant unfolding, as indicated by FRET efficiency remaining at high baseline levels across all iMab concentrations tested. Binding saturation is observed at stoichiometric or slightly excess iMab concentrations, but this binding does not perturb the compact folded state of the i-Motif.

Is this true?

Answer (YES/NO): NO